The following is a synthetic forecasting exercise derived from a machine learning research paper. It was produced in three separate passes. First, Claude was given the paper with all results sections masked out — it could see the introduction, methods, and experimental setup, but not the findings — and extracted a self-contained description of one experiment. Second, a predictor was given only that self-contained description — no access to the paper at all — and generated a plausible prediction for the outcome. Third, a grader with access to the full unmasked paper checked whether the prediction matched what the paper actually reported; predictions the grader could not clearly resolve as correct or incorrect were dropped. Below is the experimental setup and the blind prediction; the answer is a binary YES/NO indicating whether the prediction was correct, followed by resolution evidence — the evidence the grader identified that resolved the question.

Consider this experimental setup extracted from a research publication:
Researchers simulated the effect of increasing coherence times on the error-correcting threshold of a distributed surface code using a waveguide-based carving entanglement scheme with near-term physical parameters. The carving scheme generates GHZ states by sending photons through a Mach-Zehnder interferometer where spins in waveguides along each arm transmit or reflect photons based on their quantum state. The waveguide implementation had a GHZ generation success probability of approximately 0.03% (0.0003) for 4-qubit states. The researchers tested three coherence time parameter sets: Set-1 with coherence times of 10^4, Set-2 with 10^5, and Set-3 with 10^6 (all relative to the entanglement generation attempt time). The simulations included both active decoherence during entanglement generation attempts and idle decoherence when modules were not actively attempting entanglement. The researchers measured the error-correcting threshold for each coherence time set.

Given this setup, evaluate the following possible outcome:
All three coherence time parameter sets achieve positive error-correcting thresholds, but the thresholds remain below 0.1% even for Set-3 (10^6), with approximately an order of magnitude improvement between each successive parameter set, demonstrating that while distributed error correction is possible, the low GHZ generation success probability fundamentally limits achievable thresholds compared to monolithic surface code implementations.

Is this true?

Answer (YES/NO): NO